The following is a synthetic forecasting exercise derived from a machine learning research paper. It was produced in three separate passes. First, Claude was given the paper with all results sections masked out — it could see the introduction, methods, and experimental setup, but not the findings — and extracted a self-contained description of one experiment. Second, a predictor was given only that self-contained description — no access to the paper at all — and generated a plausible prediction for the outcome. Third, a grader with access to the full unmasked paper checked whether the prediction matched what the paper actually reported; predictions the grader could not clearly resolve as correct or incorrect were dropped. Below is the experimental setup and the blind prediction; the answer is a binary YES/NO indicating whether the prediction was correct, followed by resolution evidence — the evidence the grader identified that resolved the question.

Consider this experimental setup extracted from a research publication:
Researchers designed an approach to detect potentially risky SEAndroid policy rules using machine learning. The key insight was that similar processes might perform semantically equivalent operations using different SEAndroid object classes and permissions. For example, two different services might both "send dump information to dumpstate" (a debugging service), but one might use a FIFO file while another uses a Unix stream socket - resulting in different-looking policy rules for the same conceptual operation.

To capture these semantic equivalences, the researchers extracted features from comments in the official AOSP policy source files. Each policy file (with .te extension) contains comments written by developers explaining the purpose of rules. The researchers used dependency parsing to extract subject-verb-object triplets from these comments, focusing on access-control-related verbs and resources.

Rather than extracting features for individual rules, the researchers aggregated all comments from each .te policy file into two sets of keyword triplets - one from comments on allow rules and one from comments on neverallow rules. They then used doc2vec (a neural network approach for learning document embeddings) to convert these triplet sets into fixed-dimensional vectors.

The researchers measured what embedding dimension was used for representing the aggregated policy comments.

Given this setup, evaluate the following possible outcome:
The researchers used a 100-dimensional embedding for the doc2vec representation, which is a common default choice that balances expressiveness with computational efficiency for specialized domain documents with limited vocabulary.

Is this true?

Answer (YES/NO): NO